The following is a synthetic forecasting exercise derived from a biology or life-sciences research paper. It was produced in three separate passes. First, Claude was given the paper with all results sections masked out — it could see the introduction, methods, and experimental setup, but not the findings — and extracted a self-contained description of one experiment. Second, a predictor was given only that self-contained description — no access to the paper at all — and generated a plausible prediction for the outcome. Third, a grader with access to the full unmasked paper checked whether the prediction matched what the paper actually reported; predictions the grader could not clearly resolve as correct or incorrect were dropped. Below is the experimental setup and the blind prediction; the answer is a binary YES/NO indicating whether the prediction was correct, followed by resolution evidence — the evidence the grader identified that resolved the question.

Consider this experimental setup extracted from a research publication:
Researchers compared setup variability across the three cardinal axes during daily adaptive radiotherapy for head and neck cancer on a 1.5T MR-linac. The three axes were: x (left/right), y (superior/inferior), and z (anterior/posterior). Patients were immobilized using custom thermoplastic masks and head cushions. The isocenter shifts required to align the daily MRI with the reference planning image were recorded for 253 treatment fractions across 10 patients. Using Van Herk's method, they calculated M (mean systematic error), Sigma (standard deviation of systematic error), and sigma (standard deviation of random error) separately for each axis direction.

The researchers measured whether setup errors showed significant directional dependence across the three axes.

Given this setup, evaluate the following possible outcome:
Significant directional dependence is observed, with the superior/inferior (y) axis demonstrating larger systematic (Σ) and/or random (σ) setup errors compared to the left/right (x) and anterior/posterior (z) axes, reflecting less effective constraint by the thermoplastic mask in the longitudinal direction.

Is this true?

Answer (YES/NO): NO